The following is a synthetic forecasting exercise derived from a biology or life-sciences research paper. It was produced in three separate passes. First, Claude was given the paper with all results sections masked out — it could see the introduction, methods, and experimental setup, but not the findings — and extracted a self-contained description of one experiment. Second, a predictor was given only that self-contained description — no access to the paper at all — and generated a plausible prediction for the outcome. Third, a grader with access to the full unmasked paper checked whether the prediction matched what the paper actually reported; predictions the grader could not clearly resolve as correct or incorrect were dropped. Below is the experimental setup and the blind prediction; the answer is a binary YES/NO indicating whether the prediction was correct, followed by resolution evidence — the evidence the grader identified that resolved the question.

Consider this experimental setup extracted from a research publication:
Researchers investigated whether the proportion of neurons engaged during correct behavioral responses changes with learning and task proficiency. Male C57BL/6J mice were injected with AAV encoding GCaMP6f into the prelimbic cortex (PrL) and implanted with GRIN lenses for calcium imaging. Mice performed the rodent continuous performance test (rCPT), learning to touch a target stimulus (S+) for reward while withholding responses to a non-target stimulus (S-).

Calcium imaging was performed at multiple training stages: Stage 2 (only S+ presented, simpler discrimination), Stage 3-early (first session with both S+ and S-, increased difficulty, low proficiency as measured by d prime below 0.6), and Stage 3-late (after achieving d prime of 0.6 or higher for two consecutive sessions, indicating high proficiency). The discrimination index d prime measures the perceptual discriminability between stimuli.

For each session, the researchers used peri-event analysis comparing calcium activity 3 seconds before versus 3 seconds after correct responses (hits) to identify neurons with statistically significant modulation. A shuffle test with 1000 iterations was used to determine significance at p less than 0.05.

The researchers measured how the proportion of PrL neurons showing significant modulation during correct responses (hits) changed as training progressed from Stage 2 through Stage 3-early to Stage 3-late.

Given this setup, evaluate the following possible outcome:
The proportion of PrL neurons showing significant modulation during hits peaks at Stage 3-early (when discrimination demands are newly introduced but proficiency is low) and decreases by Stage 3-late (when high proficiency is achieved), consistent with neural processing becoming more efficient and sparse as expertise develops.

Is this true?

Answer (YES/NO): NO